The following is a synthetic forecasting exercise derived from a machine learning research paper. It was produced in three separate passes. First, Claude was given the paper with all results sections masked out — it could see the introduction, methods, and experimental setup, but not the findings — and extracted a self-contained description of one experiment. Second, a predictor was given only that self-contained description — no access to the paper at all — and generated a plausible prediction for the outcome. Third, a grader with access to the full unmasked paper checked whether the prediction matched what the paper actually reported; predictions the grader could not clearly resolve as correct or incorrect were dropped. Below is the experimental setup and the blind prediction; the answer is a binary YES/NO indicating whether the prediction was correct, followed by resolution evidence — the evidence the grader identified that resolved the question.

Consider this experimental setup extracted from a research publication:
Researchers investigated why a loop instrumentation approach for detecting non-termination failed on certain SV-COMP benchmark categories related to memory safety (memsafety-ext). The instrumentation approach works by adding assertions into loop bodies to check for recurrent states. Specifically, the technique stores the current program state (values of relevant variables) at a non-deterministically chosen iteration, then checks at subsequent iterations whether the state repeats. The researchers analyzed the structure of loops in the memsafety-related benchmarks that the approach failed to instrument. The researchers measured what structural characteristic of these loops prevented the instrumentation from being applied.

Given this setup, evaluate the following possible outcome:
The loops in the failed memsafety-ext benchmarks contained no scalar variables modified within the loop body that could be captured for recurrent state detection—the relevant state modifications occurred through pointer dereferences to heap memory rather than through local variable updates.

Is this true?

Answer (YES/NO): NO